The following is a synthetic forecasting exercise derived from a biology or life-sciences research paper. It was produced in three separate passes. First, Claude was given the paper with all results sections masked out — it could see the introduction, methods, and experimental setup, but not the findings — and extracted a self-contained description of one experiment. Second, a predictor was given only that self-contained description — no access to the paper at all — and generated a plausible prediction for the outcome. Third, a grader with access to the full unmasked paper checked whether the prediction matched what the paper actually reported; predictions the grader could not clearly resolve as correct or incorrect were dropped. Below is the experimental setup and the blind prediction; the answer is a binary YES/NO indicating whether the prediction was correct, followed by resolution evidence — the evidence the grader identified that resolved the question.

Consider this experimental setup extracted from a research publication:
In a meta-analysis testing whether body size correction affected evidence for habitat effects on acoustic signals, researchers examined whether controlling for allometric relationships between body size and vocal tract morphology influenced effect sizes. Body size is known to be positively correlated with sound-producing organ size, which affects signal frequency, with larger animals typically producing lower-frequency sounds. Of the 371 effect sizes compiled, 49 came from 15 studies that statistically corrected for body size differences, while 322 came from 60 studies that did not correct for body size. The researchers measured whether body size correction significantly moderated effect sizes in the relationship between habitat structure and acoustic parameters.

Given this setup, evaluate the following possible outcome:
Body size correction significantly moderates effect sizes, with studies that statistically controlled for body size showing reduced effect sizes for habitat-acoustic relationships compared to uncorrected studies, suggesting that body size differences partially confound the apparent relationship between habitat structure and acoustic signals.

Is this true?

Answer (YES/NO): NO